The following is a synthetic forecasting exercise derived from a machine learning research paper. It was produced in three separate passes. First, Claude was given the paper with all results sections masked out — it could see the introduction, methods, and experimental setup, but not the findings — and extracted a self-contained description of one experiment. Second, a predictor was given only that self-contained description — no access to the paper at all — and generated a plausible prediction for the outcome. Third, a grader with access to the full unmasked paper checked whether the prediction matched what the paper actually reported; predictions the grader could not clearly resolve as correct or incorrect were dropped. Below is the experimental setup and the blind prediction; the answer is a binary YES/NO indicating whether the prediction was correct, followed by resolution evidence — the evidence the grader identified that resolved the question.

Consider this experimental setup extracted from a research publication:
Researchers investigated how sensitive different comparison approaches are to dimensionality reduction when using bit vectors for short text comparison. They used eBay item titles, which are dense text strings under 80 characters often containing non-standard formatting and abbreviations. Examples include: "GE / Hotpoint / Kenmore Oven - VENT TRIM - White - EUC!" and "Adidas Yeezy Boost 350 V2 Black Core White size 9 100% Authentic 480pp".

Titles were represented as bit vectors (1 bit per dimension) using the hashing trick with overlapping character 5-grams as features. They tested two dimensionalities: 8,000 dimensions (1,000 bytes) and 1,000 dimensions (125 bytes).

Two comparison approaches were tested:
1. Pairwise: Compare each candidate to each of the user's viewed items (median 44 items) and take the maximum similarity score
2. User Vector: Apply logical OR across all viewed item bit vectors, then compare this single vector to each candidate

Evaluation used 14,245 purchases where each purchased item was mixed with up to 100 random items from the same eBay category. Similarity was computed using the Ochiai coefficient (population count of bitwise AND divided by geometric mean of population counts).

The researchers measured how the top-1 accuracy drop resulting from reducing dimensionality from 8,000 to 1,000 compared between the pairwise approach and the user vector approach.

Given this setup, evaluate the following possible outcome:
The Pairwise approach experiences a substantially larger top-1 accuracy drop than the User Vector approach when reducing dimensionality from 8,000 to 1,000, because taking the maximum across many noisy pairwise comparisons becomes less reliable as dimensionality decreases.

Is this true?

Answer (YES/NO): NO